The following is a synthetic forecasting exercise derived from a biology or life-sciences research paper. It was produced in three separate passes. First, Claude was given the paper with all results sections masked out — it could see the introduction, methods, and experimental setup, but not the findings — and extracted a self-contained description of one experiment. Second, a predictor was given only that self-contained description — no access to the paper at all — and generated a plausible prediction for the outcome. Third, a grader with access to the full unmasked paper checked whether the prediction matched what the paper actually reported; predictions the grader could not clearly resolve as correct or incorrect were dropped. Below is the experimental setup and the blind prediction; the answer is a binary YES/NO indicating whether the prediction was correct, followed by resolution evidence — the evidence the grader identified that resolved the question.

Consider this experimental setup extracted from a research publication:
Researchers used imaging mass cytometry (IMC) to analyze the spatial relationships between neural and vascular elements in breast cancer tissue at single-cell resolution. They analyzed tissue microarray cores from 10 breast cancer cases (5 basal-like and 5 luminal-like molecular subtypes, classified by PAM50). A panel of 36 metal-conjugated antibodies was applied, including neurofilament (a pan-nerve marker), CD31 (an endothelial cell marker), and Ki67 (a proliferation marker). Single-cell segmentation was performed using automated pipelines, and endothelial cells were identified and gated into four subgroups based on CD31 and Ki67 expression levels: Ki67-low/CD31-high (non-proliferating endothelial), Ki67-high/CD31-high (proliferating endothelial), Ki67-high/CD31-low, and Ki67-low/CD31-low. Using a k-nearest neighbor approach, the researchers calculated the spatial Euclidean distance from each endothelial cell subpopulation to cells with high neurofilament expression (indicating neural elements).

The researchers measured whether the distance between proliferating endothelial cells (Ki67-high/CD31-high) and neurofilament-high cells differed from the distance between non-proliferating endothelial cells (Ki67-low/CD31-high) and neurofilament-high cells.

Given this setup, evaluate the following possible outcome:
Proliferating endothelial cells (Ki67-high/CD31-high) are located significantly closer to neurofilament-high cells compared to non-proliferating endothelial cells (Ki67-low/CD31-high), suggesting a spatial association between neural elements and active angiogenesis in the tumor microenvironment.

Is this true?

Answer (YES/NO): YES